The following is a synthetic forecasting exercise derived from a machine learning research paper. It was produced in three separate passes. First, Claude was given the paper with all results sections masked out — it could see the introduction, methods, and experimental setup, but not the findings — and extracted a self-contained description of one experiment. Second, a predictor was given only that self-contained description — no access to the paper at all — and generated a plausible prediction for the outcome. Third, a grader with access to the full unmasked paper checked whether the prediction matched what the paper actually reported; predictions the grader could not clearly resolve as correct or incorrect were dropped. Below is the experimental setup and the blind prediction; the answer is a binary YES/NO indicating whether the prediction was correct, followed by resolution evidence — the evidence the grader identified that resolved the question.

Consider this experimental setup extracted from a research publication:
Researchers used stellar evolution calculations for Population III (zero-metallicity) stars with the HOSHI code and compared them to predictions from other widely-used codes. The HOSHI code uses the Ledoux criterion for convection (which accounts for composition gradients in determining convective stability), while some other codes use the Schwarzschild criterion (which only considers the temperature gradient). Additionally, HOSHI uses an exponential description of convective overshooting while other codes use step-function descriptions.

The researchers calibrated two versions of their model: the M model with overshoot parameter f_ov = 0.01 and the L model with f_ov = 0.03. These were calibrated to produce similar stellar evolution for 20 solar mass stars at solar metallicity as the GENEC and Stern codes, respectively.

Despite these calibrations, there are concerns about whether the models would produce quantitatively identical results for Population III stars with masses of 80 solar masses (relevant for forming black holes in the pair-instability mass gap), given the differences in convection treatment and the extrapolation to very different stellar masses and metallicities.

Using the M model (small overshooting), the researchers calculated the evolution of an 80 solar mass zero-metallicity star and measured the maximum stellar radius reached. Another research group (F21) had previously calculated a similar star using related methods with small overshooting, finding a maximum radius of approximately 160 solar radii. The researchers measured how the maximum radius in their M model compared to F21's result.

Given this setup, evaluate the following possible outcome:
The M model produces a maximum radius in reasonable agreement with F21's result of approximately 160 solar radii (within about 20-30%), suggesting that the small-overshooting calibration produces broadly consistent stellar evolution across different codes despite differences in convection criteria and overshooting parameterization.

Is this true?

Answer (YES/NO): NO